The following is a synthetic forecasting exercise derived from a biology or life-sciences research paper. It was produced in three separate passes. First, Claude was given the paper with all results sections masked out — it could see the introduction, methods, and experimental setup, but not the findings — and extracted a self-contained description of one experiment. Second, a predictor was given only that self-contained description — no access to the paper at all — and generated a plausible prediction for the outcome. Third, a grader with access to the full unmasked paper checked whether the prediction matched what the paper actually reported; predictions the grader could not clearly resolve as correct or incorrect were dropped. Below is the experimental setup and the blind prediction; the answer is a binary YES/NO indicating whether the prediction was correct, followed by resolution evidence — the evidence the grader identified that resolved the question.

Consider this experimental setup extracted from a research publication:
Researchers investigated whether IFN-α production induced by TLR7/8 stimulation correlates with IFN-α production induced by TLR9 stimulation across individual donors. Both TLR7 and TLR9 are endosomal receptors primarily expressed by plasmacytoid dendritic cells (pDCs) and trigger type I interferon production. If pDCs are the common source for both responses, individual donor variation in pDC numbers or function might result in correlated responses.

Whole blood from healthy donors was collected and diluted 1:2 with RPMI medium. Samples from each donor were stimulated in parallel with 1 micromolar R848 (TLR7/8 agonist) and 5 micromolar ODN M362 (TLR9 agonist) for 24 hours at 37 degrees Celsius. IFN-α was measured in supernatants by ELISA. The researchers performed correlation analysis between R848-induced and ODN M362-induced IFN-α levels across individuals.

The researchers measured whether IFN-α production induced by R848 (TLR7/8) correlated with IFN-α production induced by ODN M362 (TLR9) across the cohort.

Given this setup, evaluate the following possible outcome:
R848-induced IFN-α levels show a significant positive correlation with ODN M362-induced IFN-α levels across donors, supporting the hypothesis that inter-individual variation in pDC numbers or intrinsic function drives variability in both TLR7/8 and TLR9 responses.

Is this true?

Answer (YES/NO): YES